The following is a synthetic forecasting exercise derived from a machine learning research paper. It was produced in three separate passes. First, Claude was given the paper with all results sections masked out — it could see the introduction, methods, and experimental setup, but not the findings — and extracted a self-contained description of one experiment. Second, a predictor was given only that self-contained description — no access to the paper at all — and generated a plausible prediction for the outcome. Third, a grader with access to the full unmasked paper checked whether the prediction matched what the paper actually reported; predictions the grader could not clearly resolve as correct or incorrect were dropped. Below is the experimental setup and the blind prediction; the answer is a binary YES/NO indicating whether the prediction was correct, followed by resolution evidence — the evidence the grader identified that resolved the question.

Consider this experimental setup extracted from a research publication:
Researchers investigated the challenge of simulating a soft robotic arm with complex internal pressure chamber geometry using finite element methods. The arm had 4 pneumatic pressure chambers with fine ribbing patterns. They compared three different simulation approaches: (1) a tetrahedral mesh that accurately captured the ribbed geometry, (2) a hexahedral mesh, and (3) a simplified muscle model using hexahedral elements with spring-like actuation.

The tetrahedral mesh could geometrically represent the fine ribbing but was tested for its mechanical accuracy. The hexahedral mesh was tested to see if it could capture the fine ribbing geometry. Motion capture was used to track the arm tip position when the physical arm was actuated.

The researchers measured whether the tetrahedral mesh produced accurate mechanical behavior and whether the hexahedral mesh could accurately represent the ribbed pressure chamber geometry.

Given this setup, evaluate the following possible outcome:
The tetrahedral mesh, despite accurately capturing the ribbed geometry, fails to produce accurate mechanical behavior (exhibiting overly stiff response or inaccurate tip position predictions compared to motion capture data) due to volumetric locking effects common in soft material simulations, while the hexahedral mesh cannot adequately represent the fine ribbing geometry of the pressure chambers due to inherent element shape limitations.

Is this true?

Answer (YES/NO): YES